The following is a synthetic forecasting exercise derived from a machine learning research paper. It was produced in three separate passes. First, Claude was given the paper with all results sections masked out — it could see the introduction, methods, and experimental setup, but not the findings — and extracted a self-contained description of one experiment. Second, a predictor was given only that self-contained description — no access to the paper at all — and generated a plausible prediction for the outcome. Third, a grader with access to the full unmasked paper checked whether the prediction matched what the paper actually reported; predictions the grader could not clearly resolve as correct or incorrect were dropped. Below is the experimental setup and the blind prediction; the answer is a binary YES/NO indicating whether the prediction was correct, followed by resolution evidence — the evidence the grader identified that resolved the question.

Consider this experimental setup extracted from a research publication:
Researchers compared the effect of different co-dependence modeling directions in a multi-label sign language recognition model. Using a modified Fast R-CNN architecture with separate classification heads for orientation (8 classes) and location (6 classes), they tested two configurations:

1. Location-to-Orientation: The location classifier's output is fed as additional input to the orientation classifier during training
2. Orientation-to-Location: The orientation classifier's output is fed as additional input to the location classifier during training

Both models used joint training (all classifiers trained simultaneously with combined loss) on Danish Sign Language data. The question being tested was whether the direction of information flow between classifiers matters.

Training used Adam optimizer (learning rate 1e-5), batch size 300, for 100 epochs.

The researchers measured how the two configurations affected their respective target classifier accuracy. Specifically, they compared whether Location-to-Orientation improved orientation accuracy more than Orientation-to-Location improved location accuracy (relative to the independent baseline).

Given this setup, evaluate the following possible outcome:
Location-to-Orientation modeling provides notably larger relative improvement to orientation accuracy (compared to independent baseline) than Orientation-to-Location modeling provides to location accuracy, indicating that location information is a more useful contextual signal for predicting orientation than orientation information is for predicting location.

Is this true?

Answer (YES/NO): YES